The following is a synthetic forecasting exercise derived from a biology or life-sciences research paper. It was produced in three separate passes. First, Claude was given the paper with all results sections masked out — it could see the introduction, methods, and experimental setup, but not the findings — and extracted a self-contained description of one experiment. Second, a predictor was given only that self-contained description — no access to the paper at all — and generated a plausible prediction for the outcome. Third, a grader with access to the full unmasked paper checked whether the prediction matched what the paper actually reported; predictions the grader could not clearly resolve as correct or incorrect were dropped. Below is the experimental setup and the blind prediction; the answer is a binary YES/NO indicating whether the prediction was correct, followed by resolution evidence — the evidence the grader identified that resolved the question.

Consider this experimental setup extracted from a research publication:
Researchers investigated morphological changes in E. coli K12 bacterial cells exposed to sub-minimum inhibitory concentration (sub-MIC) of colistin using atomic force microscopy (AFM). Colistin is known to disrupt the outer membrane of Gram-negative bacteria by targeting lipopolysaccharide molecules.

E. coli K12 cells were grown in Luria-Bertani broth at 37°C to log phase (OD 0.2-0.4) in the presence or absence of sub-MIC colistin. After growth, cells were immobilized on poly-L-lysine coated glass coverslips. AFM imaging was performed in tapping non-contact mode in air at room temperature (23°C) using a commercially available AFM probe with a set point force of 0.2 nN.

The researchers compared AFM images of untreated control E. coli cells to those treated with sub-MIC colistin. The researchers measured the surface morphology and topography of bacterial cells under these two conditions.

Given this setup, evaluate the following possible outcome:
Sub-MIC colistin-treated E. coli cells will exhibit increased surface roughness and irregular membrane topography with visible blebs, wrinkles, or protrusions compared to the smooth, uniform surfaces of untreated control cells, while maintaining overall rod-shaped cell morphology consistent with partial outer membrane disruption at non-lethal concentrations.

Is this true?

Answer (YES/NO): YES